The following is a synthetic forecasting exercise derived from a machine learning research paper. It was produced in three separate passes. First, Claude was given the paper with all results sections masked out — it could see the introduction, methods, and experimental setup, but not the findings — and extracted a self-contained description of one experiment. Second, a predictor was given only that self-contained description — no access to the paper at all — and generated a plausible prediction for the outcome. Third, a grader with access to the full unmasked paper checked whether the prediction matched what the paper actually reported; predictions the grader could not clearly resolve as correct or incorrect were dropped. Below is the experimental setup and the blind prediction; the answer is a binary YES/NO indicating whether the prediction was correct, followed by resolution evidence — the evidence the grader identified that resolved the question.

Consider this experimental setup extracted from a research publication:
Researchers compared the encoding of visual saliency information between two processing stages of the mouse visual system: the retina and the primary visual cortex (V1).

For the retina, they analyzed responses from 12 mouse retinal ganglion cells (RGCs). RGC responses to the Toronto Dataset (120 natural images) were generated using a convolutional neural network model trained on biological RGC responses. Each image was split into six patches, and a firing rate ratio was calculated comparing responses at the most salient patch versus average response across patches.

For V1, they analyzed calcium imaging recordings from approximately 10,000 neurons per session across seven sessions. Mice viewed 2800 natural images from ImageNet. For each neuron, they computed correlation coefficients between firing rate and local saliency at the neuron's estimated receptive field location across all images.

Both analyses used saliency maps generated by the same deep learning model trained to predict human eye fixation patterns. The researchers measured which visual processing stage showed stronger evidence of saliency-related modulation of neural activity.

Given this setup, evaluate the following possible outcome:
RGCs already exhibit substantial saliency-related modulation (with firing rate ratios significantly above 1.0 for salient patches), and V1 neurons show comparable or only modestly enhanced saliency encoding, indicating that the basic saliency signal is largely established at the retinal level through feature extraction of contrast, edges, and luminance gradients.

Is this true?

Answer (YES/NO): NO